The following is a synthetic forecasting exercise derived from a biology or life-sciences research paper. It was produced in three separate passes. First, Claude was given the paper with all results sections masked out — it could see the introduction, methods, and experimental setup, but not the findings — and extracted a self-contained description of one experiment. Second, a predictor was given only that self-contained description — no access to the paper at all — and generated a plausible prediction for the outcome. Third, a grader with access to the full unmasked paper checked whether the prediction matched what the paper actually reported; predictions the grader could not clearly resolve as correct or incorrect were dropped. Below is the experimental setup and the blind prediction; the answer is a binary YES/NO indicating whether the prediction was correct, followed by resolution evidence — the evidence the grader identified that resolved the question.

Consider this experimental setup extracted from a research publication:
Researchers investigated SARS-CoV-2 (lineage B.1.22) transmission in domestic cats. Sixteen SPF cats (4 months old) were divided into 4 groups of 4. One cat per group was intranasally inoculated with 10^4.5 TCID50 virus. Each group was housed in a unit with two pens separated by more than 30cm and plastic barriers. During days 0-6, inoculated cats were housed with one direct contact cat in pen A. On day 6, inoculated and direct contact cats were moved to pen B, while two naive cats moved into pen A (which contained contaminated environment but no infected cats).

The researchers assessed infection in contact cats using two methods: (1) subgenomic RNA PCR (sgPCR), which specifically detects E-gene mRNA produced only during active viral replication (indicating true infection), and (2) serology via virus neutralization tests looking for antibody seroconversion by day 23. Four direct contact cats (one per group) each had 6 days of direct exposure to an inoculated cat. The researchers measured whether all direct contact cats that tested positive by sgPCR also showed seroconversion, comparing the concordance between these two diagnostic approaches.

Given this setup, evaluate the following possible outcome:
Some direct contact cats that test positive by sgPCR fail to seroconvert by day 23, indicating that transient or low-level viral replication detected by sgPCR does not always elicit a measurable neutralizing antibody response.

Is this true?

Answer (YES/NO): YES